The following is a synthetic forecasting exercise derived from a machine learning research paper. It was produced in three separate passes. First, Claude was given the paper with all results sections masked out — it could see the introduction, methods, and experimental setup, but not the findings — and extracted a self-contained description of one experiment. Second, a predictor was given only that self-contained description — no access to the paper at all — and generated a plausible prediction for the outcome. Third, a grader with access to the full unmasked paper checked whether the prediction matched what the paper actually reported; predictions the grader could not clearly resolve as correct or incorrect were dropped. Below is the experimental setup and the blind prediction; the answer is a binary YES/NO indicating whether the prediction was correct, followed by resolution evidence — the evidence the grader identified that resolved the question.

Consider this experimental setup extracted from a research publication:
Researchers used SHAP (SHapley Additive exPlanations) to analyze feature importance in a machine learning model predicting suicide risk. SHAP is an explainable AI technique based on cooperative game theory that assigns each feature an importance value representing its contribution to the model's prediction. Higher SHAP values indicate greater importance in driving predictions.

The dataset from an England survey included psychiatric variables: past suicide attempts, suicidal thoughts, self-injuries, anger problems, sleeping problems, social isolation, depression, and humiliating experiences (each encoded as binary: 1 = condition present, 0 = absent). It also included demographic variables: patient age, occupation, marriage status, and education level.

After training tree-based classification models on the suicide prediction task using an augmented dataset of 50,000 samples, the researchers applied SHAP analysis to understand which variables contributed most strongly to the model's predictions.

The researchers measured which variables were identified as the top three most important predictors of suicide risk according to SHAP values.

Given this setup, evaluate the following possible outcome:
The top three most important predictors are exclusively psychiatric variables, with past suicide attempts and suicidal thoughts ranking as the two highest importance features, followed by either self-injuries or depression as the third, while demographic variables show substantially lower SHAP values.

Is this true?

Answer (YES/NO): NO